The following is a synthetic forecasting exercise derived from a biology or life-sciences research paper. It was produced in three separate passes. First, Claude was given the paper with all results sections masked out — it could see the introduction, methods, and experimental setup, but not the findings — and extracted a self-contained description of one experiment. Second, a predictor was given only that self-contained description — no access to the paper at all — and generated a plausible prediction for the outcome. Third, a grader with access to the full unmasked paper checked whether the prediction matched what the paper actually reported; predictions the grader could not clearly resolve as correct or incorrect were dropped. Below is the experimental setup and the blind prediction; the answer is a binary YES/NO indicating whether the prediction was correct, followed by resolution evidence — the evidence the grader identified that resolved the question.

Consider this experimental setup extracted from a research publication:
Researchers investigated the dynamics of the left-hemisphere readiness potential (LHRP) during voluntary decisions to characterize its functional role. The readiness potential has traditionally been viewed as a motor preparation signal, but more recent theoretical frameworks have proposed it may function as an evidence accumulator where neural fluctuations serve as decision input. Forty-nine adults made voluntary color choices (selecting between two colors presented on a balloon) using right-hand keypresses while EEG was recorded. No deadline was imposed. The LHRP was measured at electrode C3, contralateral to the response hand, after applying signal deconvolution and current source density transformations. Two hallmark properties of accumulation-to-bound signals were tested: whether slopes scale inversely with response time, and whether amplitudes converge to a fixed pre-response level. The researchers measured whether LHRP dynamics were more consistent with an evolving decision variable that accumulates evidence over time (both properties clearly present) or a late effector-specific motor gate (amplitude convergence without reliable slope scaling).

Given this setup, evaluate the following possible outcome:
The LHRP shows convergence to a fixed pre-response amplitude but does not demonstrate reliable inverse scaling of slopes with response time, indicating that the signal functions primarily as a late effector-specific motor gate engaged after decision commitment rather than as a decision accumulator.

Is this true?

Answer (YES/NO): YES